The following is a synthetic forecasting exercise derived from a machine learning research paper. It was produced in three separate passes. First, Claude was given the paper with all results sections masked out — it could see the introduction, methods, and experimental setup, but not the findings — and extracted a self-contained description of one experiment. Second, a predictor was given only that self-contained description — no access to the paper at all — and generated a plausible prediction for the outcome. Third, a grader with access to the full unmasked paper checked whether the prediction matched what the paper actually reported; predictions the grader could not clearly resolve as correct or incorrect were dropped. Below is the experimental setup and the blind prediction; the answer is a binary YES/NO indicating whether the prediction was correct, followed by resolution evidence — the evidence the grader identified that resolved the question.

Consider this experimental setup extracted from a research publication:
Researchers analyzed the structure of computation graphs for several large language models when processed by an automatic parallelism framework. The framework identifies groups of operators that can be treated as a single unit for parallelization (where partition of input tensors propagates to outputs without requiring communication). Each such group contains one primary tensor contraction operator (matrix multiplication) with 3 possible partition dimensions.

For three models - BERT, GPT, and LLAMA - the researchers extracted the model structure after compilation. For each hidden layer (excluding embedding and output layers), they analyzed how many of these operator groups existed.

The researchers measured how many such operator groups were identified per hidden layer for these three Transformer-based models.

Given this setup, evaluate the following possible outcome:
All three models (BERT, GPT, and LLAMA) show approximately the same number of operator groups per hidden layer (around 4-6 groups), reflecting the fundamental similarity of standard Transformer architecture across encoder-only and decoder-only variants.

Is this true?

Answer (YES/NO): YES